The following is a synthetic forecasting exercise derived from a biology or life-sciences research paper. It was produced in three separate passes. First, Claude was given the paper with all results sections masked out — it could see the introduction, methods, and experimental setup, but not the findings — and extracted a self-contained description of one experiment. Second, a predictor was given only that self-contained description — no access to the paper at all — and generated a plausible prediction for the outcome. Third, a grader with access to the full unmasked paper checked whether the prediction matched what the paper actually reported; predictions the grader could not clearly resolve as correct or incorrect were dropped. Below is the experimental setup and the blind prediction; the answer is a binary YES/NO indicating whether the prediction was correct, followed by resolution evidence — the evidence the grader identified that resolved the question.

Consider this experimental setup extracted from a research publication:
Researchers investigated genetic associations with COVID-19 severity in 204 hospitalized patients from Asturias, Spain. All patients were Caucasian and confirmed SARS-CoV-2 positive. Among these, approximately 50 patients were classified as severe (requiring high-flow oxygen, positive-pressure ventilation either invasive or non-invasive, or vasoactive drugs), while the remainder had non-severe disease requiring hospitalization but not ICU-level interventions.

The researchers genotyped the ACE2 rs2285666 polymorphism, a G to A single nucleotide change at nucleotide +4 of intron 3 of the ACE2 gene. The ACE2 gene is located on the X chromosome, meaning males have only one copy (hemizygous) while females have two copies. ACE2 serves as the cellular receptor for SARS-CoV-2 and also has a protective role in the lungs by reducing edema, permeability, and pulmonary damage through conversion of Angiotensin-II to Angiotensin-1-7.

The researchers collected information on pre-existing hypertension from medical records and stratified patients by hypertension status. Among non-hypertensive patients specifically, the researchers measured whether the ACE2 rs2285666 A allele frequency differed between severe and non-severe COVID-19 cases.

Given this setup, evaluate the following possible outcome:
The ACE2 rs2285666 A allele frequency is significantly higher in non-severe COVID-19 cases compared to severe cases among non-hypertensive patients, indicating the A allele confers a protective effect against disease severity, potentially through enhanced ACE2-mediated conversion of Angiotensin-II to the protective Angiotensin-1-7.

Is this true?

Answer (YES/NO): NO